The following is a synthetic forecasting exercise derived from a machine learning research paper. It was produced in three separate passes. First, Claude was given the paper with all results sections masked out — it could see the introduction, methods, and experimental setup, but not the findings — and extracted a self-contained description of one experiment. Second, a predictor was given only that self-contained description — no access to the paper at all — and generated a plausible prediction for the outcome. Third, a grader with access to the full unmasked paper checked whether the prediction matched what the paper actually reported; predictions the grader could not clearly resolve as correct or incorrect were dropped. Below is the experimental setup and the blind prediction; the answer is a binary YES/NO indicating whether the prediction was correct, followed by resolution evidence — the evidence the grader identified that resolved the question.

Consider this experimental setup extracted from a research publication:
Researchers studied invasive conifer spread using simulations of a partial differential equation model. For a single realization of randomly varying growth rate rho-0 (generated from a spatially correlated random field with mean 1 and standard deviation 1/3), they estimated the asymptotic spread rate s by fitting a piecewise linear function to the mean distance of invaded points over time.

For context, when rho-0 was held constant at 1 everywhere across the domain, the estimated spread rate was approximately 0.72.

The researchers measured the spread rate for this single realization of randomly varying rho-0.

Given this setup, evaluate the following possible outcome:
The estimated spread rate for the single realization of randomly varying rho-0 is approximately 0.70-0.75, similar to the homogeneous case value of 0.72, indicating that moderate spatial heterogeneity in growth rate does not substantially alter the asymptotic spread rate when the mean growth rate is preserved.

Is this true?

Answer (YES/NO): NO